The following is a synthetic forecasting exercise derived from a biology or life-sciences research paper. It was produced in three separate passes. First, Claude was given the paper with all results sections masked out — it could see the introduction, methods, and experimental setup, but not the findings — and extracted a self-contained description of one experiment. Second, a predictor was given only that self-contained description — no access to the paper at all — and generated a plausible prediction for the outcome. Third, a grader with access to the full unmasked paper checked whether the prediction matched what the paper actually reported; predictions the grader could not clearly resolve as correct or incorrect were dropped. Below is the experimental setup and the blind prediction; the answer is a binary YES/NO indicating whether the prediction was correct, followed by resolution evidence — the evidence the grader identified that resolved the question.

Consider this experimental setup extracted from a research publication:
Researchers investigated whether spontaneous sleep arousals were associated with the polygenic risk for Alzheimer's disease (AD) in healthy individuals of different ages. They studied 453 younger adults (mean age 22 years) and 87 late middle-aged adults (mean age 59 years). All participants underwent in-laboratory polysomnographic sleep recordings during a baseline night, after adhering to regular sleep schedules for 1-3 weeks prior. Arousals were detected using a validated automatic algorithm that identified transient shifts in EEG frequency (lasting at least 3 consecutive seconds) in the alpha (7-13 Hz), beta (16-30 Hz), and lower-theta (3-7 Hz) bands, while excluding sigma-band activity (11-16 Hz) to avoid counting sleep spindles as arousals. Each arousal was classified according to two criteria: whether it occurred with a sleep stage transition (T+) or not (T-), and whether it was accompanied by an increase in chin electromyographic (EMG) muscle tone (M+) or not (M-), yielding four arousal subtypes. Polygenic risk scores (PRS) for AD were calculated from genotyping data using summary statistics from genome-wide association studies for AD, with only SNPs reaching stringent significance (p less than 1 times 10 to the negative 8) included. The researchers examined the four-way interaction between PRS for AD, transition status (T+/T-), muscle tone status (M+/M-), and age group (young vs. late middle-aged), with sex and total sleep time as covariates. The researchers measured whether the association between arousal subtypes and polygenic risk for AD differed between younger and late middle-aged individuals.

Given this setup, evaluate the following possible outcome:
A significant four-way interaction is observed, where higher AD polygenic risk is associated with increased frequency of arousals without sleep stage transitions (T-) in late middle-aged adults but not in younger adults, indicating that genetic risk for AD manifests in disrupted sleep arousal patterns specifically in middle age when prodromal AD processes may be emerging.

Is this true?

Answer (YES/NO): NO